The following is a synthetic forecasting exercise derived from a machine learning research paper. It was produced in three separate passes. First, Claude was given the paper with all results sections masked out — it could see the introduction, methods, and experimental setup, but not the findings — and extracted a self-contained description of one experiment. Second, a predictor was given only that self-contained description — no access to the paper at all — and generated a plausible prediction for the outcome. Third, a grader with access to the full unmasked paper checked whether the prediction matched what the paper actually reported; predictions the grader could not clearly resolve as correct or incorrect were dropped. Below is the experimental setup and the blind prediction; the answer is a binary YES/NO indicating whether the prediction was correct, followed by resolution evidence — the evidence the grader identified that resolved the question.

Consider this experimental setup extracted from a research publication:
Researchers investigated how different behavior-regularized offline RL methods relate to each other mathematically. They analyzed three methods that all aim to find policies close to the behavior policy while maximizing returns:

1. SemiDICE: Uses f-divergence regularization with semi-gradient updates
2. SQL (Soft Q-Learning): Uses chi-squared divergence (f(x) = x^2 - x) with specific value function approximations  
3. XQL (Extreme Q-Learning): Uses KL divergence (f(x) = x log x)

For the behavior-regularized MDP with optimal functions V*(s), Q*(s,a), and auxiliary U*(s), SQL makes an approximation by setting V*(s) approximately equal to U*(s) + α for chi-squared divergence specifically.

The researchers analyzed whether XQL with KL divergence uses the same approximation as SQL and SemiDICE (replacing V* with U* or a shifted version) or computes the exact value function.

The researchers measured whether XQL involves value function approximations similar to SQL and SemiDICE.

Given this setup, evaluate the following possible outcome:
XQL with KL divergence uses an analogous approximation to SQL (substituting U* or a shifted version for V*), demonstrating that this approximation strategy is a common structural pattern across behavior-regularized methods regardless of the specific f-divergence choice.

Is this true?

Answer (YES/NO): NO